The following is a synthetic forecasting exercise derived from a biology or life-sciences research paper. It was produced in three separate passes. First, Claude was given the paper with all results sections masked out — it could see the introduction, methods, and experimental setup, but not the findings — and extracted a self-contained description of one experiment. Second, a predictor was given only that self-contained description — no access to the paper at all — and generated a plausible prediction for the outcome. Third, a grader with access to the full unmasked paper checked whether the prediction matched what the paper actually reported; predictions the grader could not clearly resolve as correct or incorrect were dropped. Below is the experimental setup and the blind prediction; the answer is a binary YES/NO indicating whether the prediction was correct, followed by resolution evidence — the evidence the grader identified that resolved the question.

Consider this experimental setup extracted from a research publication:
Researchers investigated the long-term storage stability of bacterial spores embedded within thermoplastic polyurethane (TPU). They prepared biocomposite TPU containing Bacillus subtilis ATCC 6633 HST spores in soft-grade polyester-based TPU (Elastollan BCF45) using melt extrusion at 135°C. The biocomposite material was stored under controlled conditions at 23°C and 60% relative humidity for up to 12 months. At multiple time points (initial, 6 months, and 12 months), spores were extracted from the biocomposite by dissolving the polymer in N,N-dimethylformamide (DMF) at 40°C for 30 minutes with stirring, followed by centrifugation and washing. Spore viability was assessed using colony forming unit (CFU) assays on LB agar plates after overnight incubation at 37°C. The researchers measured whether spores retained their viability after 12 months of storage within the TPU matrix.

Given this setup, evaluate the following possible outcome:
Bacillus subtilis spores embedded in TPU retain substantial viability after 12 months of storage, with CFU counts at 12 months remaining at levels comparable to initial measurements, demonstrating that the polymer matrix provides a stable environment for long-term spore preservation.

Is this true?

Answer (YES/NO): YES